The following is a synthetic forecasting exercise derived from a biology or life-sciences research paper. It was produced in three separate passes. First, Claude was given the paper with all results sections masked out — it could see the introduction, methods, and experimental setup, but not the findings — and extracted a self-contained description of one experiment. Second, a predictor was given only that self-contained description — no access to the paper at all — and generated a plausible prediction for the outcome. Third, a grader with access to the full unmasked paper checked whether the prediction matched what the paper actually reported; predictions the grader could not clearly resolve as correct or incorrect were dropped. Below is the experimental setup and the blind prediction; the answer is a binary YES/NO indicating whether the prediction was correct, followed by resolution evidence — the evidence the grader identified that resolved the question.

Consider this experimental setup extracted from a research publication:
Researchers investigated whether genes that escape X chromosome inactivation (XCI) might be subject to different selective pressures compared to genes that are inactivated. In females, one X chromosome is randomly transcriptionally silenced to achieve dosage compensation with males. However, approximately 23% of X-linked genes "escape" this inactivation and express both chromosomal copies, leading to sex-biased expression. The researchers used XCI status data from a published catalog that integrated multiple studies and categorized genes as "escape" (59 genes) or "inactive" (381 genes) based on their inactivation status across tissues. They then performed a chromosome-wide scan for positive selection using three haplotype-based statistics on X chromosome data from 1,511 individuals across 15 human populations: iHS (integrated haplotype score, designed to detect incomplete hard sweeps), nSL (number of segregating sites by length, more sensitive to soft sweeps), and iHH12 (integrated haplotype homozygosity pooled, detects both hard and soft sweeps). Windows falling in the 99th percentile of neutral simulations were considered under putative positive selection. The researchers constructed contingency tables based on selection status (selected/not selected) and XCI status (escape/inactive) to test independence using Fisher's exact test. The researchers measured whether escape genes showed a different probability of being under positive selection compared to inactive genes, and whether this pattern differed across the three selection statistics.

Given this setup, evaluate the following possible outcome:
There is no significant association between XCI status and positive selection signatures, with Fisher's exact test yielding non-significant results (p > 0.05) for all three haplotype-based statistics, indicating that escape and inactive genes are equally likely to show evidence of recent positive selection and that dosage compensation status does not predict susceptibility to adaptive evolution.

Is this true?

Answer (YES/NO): NO